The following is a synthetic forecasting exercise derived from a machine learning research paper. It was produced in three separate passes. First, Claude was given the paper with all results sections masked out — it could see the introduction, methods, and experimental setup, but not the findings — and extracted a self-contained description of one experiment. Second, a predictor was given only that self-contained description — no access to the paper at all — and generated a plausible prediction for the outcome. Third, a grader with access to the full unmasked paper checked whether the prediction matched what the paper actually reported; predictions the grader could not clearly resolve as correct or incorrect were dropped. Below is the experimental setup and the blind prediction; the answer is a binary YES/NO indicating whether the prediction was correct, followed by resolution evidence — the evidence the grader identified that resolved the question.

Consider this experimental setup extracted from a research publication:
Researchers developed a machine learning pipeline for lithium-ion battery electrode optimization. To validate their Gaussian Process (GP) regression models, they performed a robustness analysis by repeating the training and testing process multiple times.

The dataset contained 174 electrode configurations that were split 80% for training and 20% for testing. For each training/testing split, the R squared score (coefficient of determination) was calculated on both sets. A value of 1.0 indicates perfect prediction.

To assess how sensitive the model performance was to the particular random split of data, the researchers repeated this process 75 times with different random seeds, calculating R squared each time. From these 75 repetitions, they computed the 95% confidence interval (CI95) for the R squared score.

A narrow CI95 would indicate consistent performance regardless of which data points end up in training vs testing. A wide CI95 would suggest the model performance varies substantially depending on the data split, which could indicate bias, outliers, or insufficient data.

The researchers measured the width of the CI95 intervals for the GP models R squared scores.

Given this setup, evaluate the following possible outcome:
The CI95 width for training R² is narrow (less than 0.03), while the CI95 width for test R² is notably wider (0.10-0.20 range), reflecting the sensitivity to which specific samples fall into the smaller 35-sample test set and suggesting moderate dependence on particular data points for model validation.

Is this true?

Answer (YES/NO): NO